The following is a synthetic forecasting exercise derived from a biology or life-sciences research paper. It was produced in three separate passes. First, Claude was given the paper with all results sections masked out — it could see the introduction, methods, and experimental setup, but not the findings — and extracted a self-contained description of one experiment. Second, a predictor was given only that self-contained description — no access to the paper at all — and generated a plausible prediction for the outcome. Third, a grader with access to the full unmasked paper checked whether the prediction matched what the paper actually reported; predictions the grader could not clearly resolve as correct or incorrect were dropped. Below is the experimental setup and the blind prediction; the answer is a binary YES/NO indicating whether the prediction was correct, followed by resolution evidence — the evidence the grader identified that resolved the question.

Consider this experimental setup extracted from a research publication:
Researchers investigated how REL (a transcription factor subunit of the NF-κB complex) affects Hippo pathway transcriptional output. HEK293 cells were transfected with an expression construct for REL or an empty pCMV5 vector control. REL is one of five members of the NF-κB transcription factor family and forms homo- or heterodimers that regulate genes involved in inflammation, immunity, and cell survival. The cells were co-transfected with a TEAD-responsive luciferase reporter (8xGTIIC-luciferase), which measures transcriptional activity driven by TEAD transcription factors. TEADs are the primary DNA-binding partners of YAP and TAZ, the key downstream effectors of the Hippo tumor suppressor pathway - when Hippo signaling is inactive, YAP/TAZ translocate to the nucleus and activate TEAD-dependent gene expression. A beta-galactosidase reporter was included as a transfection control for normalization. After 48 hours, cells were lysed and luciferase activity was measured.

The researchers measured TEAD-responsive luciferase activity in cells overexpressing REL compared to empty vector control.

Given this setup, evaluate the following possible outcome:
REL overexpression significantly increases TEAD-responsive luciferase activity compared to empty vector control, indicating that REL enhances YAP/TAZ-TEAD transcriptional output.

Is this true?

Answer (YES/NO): NO